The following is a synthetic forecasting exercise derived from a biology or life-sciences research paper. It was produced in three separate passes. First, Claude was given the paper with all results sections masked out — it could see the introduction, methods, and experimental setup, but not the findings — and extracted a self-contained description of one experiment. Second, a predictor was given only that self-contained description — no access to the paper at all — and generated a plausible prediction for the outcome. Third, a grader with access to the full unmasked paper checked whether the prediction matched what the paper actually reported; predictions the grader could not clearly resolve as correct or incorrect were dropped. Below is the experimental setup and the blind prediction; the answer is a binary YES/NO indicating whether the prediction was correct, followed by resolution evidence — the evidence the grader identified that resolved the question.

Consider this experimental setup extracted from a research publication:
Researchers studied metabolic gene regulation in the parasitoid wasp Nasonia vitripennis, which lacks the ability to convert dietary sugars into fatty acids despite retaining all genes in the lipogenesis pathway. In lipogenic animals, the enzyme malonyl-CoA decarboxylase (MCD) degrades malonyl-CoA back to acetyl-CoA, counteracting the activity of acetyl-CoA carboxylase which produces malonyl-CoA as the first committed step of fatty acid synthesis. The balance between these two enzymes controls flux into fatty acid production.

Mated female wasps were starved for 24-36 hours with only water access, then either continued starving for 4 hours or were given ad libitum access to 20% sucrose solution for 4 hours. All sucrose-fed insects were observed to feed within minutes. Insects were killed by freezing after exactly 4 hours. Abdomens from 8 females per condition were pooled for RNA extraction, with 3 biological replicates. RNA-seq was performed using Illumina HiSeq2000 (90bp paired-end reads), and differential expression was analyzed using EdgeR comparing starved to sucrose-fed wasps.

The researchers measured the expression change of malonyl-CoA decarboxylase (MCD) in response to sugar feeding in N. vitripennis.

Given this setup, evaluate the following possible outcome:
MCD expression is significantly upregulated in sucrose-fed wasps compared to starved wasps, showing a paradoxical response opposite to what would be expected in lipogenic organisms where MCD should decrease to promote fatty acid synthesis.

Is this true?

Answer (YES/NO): NO